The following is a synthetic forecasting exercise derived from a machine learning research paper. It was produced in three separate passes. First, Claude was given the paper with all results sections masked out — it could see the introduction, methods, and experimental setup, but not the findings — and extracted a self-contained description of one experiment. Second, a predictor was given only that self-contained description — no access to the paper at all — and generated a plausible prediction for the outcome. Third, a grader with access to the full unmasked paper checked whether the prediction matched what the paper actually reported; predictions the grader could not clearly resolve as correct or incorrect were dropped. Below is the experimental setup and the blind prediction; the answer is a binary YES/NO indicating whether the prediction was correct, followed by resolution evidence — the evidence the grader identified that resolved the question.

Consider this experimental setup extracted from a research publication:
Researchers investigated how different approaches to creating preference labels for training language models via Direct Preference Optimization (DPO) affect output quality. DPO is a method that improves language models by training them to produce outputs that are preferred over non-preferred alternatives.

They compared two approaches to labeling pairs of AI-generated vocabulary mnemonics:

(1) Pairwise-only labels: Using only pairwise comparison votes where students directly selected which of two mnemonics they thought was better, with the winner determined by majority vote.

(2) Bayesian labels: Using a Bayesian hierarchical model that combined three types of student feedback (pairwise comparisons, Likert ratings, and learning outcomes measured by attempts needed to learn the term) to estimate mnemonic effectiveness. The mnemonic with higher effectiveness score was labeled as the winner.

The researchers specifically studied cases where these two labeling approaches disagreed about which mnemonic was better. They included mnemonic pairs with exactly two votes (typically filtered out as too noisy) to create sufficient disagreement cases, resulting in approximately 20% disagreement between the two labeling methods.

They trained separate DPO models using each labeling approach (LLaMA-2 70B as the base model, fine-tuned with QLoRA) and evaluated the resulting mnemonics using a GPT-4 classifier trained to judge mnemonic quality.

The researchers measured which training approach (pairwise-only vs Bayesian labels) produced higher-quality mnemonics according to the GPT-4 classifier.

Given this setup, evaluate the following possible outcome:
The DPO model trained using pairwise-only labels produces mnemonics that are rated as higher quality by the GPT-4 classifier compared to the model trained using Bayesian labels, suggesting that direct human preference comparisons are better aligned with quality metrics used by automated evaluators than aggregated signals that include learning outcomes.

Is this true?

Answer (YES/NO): NO